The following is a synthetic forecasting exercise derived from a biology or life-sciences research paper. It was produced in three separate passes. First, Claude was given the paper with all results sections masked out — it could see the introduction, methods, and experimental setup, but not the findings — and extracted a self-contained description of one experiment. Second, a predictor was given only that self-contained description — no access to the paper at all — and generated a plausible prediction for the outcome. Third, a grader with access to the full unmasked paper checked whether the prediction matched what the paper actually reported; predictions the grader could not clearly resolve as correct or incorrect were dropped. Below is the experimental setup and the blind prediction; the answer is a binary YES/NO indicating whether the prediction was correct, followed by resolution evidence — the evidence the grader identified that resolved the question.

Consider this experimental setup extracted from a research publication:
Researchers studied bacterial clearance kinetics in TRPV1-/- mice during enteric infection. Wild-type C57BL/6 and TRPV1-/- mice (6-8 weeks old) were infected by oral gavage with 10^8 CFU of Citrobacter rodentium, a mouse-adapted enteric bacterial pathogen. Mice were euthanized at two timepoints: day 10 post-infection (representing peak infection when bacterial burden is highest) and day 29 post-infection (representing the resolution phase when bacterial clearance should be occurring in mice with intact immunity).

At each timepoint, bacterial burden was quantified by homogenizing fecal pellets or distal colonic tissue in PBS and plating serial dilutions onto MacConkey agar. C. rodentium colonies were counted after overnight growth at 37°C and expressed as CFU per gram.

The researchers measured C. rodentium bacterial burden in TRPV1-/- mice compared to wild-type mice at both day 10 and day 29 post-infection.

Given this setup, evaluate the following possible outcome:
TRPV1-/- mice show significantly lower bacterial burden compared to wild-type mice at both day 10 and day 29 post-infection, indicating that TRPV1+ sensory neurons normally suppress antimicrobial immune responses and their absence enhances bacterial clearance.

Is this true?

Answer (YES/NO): NO